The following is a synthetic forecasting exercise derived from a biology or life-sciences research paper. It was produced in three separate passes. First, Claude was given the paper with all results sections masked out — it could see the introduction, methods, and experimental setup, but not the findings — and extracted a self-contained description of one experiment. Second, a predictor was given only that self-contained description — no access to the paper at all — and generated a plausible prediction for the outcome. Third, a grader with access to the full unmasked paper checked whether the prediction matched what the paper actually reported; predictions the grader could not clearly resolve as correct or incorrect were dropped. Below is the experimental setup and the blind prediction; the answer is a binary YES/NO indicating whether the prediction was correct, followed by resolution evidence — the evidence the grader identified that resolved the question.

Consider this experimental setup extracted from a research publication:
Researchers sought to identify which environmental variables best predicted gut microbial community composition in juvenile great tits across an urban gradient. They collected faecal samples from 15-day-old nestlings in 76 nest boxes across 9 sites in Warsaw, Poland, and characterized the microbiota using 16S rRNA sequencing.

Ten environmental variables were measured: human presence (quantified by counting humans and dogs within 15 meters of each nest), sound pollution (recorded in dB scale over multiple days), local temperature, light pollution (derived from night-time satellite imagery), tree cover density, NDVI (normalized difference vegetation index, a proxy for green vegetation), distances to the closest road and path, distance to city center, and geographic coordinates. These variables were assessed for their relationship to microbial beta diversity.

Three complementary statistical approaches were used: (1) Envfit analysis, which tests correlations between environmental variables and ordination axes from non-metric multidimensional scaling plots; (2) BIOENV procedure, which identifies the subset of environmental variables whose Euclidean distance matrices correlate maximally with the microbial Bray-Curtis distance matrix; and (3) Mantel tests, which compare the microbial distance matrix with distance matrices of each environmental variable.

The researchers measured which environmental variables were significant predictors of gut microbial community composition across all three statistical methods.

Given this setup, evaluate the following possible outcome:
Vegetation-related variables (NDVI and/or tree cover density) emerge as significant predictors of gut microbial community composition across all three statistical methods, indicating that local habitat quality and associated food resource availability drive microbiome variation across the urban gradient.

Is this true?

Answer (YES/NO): NO